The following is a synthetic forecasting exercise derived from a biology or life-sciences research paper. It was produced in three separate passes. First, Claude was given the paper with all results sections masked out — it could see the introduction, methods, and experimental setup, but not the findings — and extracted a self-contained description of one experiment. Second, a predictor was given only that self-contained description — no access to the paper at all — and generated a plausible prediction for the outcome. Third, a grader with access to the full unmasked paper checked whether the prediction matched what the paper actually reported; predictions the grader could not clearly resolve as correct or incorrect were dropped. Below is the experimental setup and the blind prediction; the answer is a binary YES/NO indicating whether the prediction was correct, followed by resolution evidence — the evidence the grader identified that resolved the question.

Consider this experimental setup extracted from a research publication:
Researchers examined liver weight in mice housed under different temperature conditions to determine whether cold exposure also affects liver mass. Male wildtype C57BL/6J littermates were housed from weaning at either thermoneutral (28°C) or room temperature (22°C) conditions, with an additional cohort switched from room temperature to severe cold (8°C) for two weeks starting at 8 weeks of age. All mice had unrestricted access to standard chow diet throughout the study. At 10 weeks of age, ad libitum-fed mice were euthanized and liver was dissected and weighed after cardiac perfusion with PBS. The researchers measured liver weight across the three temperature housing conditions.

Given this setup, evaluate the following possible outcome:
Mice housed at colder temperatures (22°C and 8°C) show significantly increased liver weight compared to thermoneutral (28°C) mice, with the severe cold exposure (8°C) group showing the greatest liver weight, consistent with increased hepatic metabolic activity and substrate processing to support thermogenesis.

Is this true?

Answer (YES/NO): NO